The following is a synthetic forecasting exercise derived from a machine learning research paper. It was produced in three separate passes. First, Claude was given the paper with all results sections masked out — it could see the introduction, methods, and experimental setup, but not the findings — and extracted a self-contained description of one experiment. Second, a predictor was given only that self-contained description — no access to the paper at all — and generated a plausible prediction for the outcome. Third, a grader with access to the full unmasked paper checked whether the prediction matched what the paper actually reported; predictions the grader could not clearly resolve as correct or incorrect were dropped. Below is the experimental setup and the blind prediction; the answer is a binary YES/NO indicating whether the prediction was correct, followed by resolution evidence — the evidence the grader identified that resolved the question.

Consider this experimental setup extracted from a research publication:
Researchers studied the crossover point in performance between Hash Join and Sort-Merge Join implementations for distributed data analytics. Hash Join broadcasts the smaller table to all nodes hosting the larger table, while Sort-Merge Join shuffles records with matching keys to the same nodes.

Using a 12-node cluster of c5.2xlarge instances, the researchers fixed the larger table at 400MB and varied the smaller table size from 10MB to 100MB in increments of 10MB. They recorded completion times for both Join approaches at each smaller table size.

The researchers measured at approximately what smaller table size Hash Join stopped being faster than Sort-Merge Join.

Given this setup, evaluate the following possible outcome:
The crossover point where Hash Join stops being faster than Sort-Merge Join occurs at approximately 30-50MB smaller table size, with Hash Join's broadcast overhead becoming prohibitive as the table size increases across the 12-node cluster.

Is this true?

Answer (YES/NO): YES